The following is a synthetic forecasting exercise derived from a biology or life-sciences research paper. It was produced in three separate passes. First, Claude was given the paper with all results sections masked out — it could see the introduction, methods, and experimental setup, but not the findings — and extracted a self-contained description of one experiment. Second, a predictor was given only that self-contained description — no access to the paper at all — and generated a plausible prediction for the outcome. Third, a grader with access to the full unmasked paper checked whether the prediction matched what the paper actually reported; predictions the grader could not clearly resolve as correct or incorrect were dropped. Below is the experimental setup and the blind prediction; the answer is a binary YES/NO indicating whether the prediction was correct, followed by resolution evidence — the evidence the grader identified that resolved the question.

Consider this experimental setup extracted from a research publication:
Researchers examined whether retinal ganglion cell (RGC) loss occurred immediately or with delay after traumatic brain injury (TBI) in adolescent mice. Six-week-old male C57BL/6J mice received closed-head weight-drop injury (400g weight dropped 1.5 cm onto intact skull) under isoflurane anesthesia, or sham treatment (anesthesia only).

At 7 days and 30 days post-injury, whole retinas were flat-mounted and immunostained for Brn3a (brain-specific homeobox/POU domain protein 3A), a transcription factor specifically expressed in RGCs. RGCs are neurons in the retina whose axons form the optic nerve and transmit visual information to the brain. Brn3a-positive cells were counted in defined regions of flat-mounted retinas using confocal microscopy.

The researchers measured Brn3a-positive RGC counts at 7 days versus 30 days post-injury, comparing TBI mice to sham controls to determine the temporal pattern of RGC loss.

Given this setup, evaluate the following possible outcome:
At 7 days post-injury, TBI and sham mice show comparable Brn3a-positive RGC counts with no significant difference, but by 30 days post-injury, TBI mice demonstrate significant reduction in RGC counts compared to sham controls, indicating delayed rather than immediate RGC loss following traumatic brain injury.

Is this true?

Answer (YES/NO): NO